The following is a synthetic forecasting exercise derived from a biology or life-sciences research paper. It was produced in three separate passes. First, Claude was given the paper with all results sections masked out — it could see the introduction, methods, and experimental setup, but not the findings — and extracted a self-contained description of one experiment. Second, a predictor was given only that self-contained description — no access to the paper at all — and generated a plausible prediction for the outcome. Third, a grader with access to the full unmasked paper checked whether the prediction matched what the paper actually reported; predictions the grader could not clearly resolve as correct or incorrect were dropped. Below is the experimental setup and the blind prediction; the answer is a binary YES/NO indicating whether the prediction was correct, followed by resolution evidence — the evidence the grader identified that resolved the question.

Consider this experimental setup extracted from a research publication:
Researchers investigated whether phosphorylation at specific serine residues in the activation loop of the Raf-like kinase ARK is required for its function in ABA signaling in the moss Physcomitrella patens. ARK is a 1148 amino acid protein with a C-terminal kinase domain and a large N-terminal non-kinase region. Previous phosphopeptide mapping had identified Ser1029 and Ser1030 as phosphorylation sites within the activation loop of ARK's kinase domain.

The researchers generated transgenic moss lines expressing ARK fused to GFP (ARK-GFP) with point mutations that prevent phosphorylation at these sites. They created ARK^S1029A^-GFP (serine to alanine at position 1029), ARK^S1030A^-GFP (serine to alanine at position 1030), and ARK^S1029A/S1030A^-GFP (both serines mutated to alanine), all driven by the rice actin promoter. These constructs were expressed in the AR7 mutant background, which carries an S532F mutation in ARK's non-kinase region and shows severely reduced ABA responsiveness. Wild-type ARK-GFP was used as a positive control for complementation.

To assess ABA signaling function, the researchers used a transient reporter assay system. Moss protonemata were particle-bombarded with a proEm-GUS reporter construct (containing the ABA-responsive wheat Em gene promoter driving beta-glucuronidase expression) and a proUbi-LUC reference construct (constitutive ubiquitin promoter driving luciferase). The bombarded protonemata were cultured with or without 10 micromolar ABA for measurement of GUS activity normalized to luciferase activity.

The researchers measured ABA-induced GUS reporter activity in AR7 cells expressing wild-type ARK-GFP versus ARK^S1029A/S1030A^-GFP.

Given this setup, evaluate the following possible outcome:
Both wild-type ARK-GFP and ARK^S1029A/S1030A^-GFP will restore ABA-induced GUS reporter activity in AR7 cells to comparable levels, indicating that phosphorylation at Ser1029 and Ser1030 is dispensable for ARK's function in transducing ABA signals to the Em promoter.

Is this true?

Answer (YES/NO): NO